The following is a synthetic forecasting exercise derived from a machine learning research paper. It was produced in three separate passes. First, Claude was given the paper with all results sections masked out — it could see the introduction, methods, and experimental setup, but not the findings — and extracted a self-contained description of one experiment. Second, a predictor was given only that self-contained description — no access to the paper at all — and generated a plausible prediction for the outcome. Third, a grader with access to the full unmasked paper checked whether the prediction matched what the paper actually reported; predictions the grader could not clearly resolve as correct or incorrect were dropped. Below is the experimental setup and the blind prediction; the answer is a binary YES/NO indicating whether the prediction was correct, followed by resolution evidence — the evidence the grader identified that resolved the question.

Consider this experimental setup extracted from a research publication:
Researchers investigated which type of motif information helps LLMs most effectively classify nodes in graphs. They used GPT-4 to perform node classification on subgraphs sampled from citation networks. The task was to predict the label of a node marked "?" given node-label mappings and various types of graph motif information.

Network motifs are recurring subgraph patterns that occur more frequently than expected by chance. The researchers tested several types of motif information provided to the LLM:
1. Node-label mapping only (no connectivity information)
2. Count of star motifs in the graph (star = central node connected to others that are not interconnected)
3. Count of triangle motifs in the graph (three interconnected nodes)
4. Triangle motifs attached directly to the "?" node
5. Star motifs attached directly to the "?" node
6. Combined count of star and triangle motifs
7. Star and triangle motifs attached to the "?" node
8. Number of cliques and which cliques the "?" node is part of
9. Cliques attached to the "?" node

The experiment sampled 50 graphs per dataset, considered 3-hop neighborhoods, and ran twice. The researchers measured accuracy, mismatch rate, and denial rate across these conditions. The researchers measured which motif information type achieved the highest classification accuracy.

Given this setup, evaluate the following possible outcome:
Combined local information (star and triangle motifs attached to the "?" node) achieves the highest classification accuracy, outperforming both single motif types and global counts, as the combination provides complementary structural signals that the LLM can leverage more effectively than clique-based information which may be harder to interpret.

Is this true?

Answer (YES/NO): YES